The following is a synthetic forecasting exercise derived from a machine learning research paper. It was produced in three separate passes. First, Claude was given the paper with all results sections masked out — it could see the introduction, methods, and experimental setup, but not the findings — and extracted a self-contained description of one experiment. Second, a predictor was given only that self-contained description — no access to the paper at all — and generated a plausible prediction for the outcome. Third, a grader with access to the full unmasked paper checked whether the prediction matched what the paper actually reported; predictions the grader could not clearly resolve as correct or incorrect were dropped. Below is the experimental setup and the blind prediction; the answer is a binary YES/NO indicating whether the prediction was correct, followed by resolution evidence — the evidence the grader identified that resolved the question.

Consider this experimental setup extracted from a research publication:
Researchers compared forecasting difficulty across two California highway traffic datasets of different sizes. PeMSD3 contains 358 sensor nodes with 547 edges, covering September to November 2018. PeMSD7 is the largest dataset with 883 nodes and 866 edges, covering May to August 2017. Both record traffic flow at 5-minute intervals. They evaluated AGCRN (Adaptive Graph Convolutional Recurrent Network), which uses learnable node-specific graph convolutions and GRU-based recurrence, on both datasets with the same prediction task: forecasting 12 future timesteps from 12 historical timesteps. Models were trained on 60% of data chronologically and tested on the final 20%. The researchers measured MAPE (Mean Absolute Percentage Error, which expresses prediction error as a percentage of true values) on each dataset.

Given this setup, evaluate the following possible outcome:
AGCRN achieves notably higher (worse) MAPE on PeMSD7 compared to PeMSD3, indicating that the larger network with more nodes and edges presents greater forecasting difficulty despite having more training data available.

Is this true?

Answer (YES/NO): NO